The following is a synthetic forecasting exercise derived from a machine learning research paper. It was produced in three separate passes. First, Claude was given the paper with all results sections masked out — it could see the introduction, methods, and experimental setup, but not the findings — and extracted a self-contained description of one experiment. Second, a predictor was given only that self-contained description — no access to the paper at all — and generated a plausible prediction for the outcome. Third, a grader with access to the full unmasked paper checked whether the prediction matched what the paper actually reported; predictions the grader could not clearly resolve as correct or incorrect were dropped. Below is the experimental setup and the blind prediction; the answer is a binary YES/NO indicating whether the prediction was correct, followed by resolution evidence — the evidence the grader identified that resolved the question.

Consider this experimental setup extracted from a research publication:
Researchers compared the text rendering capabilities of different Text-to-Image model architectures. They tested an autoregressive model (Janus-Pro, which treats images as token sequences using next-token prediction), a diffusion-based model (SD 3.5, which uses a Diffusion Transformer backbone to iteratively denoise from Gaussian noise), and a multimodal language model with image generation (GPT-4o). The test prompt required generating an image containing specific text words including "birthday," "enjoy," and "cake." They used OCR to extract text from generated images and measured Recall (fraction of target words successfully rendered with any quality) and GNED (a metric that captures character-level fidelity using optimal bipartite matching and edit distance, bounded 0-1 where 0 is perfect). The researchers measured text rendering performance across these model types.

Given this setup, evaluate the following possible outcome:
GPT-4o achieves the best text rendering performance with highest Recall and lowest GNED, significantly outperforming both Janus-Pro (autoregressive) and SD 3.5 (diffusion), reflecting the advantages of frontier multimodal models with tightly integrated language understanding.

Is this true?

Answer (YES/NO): YES